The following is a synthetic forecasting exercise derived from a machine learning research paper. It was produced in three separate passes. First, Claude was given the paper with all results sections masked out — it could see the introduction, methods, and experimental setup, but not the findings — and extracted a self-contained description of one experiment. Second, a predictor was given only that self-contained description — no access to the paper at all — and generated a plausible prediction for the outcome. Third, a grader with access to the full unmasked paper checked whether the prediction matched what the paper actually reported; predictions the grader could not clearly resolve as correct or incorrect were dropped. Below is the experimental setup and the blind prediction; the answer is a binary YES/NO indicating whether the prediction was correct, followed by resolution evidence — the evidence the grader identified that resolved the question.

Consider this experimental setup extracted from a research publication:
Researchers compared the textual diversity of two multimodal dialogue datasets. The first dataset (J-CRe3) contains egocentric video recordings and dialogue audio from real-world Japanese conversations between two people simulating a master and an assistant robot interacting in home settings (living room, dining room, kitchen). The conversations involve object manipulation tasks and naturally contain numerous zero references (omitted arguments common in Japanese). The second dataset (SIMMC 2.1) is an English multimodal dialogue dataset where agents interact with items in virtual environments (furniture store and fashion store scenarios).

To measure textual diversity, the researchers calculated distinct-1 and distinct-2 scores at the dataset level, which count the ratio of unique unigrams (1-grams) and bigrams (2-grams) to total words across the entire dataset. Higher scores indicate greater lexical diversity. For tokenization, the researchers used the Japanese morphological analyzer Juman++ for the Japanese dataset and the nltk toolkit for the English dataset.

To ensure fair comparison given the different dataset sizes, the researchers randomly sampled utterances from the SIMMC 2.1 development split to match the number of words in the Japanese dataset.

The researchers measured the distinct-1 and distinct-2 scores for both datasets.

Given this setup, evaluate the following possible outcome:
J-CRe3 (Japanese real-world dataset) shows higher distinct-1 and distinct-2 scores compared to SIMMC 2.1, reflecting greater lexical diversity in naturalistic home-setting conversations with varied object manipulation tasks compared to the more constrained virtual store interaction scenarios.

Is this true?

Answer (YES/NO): YES